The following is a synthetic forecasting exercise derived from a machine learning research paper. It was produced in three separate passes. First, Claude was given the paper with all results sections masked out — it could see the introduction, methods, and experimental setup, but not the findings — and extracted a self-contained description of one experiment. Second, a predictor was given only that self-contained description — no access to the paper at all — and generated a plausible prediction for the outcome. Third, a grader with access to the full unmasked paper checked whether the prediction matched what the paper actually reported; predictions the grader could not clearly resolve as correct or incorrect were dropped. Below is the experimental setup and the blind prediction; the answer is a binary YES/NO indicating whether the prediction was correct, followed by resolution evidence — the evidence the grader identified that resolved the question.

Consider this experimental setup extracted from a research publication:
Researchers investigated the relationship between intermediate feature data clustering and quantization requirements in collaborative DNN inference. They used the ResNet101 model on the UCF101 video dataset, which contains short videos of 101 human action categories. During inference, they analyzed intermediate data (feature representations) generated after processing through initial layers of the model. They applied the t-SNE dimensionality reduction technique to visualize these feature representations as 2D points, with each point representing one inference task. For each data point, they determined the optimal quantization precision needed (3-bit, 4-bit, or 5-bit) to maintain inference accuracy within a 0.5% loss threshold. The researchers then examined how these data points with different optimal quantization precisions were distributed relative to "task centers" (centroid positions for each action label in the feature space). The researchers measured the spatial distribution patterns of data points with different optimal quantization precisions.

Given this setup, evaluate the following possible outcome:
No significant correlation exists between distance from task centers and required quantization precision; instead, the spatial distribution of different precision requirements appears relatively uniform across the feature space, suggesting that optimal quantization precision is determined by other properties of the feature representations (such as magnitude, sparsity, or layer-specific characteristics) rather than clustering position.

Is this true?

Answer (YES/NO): NO